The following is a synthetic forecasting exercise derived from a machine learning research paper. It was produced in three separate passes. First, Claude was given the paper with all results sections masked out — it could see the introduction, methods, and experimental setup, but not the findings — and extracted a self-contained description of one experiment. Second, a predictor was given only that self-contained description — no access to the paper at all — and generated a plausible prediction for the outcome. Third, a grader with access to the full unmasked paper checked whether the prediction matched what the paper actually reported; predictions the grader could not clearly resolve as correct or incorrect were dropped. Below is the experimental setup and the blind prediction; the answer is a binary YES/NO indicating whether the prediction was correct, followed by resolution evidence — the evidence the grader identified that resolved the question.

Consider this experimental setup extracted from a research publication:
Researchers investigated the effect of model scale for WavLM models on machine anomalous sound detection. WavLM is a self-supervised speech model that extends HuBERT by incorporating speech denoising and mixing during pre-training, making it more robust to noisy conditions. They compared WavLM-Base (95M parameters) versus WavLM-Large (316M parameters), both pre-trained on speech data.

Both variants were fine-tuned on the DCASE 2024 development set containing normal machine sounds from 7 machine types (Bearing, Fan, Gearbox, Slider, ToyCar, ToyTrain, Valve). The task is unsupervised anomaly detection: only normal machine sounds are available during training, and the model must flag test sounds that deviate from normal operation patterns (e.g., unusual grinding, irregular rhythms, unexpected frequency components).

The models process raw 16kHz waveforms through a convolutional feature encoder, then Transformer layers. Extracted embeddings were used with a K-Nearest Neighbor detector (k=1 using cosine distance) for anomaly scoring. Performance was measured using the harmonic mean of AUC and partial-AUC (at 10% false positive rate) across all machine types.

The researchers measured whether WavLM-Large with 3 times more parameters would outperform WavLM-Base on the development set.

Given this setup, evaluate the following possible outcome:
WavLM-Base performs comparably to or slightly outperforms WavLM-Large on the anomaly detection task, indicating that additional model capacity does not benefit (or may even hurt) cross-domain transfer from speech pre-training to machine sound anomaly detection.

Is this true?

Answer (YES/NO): YES